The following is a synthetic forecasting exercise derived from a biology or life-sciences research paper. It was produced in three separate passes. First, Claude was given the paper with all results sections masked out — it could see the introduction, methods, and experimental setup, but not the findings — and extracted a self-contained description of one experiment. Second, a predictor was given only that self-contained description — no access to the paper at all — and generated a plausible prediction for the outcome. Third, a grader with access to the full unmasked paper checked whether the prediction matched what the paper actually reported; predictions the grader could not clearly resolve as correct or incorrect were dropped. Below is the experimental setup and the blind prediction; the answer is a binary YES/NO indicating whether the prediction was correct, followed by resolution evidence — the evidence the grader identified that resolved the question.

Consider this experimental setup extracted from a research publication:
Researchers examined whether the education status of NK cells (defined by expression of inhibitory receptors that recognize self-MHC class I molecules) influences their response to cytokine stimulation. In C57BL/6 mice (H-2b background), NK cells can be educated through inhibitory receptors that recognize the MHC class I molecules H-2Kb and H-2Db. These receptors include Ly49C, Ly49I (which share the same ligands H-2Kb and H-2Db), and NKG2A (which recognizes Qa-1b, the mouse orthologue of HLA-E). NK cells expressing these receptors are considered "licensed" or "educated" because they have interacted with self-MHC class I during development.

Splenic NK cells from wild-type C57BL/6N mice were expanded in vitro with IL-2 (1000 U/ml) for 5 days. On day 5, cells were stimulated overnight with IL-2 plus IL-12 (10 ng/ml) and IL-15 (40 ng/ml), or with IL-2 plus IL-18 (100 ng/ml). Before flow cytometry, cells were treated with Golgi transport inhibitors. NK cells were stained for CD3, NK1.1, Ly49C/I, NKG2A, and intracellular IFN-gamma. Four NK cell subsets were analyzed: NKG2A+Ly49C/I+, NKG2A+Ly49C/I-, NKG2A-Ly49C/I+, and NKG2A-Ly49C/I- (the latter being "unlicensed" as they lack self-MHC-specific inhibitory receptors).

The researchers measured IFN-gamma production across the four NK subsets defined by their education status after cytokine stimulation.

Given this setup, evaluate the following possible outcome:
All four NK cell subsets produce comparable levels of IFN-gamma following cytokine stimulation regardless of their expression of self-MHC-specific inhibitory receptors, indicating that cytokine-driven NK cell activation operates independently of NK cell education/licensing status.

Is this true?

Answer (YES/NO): NO